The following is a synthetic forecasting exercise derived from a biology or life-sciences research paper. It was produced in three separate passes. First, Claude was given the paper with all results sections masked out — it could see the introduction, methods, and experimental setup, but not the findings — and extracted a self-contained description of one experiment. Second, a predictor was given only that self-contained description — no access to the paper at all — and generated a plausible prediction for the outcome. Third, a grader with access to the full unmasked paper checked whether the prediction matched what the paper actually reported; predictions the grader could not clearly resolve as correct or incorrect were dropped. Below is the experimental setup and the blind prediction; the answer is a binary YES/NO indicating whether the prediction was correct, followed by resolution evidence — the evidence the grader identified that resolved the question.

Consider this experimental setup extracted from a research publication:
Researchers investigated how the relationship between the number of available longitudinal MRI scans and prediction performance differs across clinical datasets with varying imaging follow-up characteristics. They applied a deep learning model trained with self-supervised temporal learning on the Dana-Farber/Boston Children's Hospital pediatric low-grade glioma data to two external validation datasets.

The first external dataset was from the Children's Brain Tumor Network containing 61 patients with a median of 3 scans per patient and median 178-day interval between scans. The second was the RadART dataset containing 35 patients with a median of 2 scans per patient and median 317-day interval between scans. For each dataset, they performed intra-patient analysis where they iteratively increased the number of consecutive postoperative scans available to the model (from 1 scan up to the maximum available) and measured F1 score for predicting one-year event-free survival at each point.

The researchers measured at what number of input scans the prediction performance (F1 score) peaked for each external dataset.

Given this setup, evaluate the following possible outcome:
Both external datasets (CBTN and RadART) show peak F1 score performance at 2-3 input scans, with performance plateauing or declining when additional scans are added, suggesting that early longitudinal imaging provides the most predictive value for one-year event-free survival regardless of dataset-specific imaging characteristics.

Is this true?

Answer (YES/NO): NO